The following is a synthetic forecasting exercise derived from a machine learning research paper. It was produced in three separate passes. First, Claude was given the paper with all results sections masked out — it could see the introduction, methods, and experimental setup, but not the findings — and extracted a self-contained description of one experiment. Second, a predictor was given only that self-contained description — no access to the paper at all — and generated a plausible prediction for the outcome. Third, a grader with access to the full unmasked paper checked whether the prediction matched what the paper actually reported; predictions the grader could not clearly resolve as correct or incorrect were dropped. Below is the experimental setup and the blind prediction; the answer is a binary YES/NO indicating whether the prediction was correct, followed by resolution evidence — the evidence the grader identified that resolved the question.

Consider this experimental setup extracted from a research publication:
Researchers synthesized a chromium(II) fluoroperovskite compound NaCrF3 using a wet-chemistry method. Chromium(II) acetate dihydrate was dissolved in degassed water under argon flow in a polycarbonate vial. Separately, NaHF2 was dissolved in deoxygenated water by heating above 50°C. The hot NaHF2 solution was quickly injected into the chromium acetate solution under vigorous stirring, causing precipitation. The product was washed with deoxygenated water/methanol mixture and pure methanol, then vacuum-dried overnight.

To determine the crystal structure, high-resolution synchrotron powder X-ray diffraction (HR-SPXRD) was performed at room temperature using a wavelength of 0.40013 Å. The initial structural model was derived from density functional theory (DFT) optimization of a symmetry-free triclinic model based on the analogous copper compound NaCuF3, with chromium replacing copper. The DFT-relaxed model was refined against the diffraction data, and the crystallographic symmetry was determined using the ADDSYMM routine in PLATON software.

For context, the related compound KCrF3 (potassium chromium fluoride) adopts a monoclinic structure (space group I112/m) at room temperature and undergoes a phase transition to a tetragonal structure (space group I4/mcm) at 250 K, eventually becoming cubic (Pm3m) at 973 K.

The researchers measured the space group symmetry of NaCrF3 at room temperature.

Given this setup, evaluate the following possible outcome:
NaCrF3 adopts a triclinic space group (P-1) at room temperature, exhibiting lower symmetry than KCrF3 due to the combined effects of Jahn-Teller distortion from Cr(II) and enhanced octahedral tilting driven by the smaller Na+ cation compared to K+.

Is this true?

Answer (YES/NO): YES